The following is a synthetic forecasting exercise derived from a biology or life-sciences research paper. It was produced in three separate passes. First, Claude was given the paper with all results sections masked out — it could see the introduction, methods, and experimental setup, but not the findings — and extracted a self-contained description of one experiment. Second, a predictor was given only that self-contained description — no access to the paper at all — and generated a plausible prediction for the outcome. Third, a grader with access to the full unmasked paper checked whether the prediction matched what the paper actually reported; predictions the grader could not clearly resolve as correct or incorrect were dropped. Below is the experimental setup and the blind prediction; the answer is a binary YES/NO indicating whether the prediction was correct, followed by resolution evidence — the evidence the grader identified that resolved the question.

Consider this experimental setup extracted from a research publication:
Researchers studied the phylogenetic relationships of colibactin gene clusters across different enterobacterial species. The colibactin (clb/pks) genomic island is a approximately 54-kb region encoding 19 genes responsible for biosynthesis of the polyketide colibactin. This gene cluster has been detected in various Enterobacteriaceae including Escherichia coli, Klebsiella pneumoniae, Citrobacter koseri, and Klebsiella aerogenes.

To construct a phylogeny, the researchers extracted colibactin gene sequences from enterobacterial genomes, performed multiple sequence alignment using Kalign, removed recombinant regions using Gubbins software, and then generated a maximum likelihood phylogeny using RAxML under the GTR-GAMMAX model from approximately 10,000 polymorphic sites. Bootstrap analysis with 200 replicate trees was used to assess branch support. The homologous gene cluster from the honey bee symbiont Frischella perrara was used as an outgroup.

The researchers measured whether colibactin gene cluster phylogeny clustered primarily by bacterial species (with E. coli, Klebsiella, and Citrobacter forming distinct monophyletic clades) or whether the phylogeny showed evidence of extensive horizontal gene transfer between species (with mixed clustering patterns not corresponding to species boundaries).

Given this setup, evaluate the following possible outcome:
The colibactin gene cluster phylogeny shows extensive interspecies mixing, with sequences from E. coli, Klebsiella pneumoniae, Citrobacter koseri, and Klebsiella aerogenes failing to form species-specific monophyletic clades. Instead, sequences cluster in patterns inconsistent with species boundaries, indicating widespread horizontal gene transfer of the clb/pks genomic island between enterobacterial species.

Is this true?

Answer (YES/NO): NO